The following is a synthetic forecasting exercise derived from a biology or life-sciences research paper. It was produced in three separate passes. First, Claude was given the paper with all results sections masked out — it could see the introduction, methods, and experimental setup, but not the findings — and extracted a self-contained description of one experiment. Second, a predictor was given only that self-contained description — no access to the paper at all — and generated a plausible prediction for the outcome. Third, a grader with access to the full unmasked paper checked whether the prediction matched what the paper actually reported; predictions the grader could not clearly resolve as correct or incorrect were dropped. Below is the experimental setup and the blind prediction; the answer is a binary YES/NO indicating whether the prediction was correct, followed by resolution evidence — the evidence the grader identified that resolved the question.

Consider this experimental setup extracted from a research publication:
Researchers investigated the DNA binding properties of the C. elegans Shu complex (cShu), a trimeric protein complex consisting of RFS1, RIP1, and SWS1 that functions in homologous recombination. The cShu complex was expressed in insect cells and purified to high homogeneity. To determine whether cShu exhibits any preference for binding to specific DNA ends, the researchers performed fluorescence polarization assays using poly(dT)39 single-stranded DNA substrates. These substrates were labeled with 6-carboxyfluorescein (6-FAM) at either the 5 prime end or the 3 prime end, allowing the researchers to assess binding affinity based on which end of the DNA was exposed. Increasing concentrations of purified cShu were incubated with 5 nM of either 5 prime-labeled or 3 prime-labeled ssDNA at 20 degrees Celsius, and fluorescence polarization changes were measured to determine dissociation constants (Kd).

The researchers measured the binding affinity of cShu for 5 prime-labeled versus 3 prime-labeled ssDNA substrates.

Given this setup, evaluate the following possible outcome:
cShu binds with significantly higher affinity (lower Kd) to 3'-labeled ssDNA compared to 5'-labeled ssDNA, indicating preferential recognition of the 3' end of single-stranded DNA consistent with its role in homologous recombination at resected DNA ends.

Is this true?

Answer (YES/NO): NO